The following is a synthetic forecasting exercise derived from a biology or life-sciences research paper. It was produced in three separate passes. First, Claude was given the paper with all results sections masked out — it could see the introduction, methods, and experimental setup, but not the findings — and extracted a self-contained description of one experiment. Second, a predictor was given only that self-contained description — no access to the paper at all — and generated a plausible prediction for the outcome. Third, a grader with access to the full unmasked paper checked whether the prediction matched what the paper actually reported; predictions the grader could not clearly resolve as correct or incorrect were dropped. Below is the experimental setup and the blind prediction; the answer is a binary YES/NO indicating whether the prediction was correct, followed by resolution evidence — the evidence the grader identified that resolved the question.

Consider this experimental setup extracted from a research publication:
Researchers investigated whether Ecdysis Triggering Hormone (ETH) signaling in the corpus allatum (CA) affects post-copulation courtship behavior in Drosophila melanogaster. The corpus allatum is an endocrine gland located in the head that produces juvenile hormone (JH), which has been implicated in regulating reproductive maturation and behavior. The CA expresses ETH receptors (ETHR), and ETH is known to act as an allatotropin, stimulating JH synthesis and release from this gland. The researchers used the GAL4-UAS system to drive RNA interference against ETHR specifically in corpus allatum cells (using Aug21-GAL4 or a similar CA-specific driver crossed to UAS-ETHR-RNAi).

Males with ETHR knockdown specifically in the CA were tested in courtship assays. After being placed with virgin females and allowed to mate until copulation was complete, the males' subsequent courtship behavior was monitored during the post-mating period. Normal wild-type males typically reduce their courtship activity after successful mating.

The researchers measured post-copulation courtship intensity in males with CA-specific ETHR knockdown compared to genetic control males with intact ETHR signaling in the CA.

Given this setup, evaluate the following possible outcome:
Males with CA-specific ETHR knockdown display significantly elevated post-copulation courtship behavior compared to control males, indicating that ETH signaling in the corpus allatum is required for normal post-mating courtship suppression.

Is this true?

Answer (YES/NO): YES